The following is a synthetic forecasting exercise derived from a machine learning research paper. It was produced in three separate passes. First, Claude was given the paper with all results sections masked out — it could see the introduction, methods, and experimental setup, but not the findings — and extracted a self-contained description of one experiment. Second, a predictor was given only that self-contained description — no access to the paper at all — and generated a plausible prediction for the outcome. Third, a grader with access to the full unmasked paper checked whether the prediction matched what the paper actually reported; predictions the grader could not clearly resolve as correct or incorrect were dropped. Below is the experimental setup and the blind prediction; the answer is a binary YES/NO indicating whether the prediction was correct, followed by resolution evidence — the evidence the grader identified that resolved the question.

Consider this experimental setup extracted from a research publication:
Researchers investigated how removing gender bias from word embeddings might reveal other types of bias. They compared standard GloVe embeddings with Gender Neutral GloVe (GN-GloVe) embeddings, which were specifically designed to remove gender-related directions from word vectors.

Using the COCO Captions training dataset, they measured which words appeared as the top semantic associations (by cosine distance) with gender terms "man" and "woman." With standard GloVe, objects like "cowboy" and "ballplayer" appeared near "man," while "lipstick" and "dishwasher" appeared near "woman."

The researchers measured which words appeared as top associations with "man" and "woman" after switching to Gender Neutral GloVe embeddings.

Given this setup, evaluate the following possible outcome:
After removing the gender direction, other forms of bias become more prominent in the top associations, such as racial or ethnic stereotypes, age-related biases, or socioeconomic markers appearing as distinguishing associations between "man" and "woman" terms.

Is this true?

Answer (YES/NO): YES